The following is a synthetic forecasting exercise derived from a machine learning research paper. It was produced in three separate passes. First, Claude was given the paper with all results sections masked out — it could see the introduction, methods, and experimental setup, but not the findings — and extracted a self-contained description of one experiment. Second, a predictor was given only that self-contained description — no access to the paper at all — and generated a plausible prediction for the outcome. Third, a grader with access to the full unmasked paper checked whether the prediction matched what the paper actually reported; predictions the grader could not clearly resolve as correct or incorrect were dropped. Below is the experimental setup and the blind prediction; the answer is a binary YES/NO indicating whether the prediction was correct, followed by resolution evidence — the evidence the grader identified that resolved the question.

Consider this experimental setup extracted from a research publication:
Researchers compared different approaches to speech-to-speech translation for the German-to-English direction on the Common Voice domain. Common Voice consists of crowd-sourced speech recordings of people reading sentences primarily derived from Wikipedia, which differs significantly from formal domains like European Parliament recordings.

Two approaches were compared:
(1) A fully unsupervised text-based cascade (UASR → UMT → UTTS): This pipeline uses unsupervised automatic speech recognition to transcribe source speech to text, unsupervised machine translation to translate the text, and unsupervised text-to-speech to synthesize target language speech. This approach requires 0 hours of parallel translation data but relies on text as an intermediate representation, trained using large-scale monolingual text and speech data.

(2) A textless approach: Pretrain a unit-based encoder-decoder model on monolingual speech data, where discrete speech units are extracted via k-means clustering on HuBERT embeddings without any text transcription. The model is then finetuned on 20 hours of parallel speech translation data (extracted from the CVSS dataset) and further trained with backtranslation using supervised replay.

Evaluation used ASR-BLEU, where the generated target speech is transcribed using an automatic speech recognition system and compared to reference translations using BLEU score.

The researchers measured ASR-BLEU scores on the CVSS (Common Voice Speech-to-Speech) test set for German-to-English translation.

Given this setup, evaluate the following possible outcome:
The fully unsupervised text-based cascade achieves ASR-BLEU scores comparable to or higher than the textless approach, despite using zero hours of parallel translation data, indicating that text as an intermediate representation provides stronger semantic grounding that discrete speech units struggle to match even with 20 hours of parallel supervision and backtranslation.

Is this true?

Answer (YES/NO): YES